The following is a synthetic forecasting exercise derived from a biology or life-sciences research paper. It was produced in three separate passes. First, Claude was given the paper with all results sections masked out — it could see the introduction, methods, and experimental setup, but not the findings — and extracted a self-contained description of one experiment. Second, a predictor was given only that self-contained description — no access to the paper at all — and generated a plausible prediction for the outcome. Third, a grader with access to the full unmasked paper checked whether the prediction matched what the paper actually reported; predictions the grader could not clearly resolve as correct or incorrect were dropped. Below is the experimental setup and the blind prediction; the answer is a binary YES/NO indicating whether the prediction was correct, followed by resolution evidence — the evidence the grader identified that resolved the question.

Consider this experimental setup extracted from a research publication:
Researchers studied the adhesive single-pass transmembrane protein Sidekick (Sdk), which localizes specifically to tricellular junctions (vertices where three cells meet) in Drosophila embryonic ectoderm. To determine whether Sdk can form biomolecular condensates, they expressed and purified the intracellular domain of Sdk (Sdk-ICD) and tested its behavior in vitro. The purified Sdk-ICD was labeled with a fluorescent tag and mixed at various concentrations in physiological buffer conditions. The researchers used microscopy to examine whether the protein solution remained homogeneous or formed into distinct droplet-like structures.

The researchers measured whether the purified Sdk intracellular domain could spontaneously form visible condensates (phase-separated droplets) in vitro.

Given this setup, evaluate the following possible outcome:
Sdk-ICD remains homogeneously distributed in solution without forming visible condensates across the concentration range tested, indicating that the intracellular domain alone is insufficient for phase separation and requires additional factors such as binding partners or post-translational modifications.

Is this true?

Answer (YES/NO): NO